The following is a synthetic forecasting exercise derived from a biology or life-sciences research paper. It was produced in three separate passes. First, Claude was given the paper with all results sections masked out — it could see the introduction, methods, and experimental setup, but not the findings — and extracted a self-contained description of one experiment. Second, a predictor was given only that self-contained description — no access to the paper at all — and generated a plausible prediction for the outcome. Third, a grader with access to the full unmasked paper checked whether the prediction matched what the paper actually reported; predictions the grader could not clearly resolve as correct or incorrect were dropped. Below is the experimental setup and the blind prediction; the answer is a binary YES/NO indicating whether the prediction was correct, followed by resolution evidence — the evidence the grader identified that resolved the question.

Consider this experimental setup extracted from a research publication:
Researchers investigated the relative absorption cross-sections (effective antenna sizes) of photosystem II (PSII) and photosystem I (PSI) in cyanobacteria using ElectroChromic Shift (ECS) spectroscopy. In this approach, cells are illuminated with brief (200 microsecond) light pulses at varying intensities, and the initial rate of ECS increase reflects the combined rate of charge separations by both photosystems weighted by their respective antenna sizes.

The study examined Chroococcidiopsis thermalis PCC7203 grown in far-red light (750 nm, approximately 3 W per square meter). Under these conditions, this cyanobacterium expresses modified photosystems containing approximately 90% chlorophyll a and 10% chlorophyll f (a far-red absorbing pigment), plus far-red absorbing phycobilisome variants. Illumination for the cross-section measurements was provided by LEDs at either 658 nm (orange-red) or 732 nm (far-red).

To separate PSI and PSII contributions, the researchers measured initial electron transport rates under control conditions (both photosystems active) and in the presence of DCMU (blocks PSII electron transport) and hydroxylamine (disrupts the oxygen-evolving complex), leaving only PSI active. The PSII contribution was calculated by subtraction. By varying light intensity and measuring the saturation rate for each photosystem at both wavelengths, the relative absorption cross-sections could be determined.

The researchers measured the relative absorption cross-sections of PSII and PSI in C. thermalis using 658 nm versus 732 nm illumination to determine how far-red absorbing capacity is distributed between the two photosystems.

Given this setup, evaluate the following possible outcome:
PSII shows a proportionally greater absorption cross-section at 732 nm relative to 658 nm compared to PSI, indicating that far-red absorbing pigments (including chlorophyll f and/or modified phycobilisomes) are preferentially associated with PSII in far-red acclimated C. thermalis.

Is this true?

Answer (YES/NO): NO